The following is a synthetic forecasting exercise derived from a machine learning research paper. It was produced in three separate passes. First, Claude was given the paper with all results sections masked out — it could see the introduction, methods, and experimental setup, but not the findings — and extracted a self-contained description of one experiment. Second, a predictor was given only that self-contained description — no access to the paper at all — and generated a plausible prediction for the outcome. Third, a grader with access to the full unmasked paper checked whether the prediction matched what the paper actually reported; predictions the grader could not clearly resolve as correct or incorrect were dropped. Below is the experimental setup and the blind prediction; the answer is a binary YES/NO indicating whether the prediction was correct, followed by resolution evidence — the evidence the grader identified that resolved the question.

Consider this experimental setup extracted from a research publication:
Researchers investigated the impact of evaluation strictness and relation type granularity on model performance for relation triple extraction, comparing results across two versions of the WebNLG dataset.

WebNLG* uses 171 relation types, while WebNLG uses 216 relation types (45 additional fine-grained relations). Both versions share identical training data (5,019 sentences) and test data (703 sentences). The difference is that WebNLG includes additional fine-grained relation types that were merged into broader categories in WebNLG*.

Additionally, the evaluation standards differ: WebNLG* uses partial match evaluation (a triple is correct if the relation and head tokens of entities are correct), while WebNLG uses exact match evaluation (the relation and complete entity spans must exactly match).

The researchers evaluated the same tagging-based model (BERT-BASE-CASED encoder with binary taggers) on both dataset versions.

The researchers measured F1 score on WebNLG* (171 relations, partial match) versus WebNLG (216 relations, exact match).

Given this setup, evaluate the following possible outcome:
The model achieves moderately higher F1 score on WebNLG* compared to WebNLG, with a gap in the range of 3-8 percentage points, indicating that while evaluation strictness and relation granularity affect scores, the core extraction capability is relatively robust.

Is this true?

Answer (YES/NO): YES